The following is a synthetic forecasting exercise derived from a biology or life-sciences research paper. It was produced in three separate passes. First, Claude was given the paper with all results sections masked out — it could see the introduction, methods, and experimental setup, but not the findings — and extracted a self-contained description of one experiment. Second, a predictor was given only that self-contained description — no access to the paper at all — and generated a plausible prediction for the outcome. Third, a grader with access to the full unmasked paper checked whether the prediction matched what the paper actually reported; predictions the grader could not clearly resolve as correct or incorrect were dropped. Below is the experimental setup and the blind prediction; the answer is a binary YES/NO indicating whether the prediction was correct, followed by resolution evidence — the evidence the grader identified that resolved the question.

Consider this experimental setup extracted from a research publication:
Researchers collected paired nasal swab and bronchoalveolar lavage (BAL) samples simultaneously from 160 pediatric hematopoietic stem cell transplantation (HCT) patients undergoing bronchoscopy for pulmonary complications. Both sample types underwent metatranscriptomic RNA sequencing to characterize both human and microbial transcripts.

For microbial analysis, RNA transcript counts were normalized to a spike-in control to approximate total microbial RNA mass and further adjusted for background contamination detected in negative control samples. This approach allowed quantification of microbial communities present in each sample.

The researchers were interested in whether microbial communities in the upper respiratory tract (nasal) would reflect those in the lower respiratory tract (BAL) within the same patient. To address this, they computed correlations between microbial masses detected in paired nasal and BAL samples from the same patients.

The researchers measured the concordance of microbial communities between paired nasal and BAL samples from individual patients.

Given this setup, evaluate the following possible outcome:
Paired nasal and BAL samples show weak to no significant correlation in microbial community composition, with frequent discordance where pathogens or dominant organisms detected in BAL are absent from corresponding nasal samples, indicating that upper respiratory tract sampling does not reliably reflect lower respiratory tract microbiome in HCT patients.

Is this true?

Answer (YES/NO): YES